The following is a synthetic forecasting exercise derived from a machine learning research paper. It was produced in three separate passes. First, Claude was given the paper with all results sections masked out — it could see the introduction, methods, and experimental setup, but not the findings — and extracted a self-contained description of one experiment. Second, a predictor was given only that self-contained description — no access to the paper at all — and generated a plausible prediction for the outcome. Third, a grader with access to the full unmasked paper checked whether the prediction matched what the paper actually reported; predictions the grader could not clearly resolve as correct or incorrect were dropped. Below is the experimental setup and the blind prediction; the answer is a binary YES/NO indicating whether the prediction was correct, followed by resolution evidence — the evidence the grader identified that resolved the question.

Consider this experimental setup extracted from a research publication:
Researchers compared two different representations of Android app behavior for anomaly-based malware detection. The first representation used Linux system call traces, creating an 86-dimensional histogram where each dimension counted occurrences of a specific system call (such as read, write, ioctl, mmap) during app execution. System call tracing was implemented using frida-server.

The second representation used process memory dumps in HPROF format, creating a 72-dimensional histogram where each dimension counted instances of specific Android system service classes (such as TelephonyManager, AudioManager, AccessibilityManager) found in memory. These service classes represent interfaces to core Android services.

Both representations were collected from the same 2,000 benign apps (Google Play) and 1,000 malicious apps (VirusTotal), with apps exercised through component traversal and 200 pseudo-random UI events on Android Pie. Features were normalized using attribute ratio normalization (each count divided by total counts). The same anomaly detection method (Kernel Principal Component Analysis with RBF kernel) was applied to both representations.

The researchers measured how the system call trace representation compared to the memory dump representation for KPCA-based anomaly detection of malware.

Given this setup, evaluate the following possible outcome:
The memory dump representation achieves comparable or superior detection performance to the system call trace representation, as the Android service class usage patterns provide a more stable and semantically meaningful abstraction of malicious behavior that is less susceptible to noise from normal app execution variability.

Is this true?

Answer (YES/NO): YES